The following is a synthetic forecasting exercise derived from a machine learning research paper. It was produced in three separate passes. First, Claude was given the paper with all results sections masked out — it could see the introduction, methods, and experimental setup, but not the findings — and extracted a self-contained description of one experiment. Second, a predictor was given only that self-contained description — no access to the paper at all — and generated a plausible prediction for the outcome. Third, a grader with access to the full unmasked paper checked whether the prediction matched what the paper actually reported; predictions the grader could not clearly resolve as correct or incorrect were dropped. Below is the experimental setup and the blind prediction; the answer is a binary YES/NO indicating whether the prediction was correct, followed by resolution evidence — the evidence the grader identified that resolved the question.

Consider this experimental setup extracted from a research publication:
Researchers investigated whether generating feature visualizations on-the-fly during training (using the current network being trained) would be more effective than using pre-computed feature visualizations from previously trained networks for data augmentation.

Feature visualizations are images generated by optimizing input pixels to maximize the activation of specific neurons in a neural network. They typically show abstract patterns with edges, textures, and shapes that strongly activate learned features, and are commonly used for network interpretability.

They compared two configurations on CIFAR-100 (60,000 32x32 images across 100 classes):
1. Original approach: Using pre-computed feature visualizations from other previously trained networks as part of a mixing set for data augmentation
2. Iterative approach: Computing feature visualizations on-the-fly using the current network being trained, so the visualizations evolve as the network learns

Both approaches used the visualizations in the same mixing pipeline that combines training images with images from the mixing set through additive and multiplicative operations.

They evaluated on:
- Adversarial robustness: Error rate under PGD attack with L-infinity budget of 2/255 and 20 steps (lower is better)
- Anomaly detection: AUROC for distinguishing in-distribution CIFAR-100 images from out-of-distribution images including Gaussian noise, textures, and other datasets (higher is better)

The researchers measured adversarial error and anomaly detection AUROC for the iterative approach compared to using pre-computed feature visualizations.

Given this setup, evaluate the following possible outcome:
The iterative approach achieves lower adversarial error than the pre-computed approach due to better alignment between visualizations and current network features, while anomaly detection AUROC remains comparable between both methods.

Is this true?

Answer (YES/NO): NO